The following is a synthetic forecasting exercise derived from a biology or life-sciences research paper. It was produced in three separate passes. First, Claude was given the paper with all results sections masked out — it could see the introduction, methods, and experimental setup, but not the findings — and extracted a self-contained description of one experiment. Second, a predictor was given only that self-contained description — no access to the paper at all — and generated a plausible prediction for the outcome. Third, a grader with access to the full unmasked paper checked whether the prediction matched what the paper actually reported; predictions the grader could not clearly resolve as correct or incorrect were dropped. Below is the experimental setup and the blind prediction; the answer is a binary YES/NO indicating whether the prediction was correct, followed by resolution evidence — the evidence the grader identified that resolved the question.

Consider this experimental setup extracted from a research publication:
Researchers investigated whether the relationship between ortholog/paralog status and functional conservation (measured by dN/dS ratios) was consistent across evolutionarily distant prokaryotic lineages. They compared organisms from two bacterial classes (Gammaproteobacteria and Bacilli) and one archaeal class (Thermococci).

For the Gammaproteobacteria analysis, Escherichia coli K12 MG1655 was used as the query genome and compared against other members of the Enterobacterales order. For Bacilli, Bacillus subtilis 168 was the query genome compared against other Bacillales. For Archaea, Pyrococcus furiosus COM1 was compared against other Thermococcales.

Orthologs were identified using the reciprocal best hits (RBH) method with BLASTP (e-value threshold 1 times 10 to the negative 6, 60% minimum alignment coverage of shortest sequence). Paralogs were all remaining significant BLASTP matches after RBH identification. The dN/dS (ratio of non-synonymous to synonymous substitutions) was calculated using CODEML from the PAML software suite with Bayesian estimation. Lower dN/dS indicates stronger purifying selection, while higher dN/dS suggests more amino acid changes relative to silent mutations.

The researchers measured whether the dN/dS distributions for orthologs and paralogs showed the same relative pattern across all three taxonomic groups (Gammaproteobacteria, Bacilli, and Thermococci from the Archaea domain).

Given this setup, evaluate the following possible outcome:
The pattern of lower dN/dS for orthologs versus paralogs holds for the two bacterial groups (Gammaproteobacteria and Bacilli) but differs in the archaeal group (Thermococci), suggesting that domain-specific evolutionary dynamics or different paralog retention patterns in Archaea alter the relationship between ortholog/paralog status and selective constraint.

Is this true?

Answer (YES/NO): NO